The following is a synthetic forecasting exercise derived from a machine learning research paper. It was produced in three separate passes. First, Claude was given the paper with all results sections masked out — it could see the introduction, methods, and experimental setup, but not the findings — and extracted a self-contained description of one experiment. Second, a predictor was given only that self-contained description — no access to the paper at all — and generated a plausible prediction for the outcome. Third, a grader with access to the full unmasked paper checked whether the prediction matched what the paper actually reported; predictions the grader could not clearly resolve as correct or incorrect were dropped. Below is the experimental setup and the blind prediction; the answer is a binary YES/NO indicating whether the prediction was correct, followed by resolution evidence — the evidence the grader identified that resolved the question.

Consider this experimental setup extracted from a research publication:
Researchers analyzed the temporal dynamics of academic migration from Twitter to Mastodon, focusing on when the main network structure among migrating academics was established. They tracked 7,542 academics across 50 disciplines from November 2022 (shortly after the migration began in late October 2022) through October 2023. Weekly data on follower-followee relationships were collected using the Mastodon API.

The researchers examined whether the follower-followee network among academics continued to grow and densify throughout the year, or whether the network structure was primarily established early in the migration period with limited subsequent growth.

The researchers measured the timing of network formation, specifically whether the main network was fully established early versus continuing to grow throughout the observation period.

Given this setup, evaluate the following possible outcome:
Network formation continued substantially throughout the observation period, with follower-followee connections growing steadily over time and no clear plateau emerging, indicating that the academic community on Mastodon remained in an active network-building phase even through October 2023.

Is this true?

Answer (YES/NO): NO